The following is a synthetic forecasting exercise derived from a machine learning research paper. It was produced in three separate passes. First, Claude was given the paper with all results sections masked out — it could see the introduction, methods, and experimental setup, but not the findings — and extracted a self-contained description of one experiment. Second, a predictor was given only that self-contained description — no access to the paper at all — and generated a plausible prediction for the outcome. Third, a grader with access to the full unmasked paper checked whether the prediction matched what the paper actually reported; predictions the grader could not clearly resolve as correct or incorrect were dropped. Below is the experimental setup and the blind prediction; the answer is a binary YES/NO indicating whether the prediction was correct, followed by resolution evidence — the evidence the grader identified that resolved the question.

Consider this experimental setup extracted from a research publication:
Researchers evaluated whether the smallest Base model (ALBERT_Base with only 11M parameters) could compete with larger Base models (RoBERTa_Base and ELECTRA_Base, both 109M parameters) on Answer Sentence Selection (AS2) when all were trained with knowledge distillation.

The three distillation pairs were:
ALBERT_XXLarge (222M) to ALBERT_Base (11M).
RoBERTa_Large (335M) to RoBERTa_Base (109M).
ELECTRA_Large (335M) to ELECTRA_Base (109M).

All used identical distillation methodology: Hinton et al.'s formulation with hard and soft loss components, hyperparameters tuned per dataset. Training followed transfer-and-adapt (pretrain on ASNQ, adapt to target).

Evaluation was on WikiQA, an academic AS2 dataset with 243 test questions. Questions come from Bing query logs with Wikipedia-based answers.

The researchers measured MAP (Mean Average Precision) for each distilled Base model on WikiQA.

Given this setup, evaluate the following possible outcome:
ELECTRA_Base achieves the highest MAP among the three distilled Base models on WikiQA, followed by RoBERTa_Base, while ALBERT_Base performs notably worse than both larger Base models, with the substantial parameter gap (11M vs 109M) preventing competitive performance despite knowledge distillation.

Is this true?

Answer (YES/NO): NO